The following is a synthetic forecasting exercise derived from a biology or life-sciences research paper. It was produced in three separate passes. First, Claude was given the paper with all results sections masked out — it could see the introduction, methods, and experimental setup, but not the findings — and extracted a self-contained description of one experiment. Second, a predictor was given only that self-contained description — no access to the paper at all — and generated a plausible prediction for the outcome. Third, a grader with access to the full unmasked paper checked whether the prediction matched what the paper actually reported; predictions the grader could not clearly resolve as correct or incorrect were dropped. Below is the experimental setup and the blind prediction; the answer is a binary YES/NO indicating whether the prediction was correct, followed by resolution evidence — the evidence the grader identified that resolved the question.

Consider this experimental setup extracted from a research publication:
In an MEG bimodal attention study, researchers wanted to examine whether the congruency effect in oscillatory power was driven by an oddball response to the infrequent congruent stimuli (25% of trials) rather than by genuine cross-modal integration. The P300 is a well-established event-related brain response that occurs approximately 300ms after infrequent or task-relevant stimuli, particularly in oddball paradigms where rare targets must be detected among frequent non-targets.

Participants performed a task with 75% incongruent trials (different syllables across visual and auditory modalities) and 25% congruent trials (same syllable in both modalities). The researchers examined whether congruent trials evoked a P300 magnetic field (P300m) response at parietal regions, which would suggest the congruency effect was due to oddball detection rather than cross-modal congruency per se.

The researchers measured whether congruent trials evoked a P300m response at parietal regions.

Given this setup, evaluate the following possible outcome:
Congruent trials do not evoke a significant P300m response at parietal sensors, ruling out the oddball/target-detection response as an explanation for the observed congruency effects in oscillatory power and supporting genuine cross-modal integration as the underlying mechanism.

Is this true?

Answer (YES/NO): YES